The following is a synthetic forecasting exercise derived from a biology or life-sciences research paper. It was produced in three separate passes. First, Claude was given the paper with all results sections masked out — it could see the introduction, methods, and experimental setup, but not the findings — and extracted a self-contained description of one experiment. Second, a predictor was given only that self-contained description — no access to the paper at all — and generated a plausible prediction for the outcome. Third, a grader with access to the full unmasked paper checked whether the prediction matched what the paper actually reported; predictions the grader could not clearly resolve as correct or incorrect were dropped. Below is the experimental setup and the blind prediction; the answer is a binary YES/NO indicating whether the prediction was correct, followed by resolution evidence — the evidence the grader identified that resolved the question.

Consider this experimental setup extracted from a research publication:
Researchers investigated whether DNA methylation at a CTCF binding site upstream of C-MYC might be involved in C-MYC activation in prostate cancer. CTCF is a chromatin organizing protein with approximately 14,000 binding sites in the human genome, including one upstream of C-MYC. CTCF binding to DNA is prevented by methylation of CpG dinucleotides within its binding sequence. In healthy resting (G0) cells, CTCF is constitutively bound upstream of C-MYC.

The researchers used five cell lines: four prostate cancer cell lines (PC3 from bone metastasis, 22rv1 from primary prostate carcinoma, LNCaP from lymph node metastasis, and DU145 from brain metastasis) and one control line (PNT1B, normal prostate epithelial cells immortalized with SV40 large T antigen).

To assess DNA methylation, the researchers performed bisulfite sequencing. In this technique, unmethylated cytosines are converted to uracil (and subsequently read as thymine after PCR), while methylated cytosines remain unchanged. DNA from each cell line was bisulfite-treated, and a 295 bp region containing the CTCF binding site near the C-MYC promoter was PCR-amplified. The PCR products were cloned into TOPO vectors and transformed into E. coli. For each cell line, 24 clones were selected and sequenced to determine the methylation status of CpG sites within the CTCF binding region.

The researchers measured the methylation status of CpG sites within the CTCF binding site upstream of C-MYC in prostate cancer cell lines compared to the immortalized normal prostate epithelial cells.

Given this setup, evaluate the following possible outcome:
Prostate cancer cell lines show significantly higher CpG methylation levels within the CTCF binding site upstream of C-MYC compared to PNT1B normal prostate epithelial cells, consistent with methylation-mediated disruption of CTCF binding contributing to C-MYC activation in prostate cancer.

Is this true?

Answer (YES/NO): NO